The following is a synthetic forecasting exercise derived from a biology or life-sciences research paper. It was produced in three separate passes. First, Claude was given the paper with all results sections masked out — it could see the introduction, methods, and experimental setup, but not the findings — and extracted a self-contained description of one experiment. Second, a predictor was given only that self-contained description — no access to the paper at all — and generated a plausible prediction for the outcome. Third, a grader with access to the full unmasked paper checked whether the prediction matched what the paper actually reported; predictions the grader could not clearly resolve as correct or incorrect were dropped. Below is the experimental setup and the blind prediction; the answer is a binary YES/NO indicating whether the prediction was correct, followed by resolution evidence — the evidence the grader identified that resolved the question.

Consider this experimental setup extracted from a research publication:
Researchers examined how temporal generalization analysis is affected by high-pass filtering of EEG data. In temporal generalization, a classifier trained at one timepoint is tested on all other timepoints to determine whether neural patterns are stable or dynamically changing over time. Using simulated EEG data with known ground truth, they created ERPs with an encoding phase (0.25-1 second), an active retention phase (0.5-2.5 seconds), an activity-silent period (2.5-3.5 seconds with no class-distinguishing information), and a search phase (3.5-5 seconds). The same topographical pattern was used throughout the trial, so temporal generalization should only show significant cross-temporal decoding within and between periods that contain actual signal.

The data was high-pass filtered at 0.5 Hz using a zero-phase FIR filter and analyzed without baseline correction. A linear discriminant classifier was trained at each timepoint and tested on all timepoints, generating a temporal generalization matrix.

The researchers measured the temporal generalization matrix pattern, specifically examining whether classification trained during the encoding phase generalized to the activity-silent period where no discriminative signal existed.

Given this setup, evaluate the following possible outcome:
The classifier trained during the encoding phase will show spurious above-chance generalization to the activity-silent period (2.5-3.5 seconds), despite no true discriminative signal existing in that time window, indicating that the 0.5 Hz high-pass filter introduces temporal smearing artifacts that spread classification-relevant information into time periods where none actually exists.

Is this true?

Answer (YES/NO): NO